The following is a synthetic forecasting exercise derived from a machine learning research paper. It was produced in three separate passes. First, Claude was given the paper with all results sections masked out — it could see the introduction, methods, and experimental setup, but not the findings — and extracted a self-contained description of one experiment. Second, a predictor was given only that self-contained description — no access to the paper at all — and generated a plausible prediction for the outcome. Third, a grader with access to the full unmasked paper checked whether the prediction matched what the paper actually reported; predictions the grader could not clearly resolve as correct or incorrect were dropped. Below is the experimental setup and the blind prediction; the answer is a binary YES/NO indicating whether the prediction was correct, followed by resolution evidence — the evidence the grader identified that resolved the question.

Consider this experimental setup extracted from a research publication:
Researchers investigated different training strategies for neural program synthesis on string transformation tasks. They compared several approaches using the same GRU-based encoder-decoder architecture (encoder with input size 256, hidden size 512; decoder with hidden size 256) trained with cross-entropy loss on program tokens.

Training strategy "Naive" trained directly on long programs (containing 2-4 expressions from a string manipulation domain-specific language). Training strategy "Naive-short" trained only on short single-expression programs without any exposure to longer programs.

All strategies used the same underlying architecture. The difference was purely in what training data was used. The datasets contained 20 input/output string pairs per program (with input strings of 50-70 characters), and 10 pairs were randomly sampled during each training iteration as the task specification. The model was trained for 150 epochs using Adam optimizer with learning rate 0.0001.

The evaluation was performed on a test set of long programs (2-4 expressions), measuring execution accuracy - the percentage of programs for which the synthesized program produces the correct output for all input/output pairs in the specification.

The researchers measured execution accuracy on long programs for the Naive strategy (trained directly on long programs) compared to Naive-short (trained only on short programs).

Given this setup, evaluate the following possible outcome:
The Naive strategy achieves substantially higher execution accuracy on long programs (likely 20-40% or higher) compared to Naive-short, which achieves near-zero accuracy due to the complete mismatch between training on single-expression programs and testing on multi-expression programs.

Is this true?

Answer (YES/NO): NO